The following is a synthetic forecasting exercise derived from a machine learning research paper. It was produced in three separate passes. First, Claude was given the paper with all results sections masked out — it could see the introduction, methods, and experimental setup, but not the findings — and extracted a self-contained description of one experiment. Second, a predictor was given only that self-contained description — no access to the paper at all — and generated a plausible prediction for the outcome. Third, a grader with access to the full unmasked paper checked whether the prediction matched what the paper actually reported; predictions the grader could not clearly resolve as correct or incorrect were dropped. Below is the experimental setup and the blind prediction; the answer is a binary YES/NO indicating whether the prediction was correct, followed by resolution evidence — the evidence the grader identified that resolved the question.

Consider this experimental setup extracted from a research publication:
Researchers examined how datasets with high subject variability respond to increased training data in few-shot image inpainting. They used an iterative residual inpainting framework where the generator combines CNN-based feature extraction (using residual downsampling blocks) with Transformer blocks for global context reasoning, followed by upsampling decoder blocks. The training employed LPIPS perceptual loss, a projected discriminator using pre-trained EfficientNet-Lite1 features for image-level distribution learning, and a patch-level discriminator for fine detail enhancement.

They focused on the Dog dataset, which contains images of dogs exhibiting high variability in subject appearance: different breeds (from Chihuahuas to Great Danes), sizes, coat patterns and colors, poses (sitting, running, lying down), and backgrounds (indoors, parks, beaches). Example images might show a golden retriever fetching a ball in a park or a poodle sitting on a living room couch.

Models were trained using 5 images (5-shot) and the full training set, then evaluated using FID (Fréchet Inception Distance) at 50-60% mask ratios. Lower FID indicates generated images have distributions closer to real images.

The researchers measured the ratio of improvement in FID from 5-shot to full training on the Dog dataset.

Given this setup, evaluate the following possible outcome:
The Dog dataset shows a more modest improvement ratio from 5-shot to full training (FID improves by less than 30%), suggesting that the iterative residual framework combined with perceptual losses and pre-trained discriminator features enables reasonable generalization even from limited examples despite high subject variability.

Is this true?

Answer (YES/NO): NO